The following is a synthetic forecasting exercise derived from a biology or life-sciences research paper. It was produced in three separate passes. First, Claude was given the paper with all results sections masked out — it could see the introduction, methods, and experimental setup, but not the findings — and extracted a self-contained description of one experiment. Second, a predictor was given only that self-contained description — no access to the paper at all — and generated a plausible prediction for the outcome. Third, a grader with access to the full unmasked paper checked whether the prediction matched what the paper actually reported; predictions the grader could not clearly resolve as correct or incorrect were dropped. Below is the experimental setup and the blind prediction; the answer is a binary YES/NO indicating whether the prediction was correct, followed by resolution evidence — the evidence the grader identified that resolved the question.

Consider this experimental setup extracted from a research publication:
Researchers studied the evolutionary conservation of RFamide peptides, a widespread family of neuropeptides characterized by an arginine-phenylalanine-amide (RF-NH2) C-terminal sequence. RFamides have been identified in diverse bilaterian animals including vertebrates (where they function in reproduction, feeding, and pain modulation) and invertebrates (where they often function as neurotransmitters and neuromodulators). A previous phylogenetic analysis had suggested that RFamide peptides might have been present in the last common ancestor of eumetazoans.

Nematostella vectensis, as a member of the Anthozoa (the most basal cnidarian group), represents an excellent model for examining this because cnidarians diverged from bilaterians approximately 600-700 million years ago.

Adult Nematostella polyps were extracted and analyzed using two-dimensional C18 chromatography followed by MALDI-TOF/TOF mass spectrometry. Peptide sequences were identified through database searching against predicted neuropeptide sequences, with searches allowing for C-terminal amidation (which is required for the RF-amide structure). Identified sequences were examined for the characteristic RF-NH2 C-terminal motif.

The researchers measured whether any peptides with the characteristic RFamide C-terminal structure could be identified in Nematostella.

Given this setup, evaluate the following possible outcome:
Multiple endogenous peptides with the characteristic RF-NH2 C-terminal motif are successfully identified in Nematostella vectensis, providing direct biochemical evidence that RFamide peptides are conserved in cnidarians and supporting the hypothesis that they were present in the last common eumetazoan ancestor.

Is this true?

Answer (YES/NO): YES